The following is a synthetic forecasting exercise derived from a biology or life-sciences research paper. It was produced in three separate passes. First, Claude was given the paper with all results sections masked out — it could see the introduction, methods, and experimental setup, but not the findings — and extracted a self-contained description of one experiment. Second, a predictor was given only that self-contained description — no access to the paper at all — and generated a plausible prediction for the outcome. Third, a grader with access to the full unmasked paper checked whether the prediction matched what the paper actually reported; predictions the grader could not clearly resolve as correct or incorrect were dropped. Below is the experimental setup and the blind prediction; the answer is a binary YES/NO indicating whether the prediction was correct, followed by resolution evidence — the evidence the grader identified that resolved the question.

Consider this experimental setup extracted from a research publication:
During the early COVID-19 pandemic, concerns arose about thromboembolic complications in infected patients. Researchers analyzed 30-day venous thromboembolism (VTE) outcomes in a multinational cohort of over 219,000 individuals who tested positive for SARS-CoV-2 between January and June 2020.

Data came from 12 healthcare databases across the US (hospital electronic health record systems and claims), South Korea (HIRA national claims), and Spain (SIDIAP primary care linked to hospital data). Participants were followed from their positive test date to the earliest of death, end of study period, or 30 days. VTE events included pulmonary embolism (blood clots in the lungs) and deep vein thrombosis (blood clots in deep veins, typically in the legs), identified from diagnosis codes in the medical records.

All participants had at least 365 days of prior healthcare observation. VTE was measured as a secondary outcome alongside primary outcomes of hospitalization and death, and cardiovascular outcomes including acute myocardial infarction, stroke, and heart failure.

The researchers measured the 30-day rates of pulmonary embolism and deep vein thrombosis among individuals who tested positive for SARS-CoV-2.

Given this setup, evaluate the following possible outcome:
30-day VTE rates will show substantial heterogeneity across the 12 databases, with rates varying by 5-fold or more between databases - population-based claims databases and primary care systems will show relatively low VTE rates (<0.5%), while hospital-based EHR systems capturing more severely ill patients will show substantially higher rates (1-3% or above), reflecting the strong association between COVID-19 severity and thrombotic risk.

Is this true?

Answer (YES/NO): YES